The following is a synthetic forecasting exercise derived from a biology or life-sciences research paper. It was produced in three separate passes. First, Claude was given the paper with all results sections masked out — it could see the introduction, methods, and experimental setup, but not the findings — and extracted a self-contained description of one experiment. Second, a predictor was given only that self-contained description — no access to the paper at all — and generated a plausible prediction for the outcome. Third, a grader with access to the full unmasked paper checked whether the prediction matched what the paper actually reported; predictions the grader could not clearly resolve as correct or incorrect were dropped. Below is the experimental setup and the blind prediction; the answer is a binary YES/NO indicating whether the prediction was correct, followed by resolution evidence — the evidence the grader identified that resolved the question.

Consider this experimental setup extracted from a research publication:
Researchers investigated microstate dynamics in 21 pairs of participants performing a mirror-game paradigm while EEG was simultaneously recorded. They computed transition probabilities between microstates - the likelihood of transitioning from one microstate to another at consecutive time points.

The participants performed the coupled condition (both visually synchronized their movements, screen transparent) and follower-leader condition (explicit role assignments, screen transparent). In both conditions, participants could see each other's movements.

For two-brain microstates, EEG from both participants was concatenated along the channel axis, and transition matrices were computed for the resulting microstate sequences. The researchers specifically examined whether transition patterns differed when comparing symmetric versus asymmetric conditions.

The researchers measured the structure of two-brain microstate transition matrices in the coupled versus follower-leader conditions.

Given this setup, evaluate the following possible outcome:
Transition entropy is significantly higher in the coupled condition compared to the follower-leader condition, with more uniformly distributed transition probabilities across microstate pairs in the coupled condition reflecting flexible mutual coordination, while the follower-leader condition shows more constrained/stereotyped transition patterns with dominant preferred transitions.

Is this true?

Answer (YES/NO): NO